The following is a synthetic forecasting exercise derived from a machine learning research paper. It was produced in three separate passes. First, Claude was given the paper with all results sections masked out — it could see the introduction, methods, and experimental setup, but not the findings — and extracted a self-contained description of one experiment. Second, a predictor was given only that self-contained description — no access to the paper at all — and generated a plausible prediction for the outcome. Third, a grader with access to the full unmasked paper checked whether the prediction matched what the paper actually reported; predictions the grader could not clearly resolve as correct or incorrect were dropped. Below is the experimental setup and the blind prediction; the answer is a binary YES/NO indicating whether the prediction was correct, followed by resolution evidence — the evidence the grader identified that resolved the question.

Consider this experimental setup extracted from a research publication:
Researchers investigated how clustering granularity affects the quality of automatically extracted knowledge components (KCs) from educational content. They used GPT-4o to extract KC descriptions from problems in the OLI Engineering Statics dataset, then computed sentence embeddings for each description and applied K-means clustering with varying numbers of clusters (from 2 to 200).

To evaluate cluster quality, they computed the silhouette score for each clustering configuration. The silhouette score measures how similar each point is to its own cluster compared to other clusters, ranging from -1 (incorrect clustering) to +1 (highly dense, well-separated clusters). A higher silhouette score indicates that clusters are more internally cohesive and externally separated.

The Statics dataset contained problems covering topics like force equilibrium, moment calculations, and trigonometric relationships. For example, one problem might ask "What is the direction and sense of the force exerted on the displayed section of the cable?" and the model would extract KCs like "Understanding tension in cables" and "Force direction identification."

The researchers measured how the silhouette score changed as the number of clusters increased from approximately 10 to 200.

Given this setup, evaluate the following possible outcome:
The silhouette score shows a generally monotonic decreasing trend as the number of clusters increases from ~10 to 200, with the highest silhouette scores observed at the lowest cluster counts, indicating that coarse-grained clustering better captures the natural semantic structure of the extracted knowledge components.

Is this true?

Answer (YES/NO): NO